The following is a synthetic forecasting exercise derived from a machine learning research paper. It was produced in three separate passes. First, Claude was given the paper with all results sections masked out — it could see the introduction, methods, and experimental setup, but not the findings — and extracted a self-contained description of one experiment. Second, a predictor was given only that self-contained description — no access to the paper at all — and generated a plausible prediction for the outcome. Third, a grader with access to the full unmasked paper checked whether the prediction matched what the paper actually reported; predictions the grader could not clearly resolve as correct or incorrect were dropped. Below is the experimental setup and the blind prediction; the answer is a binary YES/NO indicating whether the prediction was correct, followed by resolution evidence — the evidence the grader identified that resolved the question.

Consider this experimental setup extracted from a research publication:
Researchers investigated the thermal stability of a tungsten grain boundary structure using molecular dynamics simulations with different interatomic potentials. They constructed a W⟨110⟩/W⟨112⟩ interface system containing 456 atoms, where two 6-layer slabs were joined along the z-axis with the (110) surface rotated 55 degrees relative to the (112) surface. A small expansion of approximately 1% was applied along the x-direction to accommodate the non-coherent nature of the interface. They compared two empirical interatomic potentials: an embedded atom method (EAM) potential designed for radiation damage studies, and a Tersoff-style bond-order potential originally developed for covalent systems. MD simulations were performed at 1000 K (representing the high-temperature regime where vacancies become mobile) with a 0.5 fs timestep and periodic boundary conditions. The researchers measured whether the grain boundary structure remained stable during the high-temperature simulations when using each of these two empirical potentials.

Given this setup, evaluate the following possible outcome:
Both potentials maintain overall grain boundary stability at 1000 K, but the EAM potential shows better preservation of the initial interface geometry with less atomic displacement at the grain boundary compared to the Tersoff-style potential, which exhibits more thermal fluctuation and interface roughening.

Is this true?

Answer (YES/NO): NO